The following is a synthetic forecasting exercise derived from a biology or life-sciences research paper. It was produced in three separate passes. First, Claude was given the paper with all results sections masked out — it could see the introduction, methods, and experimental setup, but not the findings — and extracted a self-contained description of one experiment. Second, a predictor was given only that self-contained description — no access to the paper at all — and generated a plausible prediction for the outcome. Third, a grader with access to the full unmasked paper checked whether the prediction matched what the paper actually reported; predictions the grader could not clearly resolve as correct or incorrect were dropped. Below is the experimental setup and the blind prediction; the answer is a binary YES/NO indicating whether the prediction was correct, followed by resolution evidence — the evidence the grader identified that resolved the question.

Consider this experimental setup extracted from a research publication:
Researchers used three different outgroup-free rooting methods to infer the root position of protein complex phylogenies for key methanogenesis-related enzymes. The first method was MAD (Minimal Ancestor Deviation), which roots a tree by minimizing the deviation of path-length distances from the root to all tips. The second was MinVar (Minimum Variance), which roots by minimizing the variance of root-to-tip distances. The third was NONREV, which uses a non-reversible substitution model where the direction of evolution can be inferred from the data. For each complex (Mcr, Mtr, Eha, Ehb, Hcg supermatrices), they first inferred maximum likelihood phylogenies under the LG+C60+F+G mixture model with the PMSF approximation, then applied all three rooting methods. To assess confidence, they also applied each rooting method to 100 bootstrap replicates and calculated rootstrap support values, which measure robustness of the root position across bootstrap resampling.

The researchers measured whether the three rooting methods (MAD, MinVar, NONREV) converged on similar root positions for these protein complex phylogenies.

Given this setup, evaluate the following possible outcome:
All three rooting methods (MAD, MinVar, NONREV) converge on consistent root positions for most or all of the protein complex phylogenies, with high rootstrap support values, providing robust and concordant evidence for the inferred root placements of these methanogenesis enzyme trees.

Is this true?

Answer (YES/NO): NO